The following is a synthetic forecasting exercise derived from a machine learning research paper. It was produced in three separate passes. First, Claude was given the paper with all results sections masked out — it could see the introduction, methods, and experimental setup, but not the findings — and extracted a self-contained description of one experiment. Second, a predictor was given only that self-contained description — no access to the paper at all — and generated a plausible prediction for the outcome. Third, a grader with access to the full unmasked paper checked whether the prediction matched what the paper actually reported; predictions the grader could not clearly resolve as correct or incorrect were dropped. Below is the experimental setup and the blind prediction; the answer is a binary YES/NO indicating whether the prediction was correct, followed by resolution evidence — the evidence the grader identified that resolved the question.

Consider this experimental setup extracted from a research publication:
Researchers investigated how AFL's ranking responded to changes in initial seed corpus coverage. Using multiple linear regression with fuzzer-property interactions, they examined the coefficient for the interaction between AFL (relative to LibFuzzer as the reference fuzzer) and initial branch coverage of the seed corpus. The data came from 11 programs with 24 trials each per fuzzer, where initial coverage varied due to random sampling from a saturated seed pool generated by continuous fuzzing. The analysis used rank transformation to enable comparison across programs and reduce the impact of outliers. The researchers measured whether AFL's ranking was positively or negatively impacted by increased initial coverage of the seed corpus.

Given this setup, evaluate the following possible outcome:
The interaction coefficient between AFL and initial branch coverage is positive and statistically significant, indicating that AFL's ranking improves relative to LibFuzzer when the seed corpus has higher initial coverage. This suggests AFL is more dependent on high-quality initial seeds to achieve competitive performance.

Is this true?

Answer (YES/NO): YES